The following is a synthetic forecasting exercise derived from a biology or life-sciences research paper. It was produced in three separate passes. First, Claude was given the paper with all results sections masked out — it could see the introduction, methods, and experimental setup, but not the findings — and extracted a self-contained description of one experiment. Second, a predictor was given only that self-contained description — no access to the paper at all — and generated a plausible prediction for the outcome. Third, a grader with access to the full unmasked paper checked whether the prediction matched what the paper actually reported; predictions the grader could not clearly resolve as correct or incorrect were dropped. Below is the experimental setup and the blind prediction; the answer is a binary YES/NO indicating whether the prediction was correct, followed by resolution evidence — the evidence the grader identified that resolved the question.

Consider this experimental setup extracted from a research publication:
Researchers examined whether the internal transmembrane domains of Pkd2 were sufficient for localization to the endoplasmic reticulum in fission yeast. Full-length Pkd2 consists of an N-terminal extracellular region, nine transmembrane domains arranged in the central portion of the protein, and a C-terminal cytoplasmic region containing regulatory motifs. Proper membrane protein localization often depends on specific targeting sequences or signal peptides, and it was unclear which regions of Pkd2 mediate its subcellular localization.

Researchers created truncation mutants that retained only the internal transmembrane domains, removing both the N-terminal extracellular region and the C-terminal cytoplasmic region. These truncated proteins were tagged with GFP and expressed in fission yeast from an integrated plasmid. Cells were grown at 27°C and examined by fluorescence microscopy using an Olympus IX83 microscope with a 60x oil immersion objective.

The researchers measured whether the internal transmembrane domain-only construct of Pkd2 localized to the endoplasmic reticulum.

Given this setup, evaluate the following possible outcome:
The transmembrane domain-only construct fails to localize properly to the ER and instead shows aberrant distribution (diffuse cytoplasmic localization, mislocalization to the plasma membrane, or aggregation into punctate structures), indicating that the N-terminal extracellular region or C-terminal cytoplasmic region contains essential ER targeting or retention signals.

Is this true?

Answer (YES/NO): NO